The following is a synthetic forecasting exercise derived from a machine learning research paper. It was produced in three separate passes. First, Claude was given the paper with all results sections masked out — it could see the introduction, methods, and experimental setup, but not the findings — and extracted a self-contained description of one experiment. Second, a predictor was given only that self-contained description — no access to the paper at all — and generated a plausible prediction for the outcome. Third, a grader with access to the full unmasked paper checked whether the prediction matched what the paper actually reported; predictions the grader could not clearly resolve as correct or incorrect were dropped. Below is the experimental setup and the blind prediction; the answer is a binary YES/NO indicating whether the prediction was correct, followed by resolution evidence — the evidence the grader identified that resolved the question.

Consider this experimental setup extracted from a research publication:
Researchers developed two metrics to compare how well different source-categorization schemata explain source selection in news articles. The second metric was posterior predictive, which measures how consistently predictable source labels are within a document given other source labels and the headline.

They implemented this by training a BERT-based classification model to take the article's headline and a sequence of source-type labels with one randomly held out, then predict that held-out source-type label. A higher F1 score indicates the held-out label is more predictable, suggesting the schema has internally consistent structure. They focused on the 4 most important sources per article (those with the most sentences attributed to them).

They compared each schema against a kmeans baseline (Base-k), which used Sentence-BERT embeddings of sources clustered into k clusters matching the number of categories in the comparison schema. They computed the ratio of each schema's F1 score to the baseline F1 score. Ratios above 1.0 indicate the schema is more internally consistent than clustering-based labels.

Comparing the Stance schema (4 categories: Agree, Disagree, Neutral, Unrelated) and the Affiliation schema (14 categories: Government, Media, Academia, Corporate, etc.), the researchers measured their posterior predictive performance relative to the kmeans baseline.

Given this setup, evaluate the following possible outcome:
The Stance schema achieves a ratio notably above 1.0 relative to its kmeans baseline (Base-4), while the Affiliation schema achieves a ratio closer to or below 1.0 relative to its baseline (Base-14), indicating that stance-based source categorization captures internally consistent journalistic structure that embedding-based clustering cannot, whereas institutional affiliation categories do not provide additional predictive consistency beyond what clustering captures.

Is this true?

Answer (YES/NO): NO